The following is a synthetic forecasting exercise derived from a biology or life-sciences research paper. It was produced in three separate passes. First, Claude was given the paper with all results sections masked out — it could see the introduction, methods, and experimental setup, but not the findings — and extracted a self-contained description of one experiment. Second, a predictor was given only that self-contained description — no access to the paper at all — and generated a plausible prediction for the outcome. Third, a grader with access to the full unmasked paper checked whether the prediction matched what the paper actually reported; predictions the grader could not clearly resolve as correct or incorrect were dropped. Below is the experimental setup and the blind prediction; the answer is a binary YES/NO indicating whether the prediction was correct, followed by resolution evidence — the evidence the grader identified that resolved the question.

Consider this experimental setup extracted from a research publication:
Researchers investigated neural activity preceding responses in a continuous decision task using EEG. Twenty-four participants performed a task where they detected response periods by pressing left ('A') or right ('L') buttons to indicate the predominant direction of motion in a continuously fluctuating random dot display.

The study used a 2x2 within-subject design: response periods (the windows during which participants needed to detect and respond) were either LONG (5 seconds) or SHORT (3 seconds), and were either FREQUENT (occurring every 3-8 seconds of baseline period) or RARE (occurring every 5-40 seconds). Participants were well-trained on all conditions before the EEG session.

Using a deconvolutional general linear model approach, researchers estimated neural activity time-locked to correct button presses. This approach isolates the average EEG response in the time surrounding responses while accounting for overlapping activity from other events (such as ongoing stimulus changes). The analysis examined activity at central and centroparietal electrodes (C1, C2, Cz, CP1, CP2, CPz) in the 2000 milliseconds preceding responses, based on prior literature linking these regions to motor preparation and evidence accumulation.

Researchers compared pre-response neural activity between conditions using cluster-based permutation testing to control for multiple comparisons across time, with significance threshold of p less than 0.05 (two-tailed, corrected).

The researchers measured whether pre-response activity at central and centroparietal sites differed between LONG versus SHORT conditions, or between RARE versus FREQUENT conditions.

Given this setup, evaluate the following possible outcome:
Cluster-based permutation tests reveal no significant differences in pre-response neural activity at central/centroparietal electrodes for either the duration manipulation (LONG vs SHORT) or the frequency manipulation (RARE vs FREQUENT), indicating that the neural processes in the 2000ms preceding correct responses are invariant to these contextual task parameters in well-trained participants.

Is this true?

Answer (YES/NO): NO